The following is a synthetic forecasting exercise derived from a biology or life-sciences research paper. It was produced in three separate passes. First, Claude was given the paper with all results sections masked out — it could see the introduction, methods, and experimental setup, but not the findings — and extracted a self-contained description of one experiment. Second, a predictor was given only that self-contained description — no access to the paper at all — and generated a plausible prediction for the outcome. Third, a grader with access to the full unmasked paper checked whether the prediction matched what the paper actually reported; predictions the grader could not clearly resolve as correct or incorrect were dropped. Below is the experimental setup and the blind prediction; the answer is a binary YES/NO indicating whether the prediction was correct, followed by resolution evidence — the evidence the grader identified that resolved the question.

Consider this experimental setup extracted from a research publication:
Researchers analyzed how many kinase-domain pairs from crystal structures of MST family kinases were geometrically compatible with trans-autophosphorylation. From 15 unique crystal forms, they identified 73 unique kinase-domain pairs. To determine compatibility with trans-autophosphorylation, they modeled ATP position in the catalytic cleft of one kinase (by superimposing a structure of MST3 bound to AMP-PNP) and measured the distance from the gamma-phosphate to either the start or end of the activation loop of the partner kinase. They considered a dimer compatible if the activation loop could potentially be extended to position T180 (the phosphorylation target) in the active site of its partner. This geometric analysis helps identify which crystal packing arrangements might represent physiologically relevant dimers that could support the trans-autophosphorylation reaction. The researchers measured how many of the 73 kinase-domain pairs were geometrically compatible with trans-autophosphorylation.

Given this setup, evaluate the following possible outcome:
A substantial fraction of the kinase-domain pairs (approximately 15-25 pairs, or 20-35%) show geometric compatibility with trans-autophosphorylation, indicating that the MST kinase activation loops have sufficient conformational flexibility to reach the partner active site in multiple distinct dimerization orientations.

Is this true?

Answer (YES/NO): NO